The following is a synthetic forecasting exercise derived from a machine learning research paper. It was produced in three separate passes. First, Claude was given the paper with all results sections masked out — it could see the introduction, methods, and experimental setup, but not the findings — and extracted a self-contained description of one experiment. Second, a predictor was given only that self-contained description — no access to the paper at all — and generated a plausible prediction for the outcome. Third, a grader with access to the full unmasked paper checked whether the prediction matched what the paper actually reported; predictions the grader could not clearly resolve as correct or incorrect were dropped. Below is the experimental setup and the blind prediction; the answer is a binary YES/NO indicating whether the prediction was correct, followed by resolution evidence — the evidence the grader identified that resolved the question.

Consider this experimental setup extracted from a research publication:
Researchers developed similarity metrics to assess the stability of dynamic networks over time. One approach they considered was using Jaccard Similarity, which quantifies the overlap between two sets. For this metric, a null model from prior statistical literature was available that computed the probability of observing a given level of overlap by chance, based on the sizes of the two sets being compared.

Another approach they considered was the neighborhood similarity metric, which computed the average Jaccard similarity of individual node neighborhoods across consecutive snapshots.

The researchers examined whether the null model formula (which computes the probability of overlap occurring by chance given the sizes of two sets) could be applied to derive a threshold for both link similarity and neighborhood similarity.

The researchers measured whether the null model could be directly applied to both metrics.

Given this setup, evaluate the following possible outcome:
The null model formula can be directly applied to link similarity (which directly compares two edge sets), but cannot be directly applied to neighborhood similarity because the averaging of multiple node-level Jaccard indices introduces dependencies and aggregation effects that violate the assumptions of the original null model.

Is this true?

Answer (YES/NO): YES